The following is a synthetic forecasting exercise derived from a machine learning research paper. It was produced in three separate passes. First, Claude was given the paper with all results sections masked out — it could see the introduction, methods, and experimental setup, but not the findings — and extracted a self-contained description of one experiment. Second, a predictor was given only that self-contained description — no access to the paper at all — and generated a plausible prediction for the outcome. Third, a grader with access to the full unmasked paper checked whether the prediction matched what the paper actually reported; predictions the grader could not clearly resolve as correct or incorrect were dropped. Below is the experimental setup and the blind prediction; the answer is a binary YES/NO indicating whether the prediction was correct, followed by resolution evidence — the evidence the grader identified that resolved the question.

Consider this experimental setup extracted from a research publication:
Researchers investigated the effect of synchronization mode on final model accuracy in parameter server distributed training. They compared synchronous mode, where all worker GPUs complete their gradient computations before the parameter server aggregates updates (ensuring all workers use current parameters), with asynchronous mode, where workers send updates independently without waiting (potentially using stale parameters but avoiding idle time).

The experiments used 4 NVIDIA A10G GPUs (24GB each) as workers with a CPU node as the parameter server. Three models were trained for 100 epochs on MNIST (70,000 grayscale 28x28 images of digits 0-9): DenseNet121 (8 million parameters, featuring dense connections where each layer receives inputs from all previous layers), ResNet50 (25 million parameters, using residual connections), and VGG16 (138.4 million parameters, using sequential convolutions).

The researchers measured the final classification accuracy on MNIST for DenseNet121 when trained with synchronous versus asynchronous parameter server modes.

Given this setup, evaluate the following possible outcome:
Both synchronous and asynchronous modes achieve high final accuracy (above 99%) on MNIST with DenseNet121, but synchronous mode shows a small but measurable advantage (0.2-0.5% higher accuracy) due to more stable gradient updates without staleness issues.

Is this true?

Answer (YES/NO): NO